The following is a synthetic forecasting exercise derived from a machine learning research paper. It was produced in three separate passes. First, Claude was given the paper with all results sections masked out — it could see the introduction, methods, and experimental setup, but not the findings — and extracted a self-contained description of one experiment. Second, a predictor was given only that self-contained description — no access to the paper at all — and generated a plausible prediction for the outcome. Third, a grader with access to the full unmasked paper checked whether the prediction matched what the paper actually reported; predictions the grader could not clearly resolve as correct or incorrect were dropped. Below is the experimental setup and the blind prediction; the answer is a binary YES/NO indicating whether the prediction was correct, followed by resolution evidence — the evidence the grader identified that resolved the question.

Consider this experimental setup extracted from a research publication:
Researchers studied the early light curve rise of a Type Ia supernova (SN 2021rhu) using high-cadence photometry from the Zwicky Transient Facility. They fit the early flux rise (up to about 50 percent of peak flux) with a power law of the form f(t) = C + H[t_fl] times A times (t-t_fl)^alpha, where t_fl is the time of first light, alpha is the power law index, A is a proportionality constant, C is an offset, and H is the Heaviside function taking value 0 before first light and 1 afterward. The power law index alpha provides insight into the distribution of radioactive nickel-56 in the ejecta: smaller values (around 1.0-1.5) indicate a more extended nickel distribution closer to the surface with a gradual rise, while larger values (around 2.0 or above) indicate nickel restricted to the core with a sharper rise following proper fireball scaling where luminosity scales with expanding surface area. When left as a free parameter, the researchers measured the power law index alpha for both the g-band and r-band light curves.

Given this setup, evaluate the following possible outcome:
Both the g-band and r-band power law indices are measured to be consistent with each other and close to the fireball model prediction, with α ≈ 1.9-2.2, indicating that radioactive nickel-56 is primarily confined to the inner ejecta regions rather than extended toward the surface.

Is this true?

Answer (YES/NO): YES